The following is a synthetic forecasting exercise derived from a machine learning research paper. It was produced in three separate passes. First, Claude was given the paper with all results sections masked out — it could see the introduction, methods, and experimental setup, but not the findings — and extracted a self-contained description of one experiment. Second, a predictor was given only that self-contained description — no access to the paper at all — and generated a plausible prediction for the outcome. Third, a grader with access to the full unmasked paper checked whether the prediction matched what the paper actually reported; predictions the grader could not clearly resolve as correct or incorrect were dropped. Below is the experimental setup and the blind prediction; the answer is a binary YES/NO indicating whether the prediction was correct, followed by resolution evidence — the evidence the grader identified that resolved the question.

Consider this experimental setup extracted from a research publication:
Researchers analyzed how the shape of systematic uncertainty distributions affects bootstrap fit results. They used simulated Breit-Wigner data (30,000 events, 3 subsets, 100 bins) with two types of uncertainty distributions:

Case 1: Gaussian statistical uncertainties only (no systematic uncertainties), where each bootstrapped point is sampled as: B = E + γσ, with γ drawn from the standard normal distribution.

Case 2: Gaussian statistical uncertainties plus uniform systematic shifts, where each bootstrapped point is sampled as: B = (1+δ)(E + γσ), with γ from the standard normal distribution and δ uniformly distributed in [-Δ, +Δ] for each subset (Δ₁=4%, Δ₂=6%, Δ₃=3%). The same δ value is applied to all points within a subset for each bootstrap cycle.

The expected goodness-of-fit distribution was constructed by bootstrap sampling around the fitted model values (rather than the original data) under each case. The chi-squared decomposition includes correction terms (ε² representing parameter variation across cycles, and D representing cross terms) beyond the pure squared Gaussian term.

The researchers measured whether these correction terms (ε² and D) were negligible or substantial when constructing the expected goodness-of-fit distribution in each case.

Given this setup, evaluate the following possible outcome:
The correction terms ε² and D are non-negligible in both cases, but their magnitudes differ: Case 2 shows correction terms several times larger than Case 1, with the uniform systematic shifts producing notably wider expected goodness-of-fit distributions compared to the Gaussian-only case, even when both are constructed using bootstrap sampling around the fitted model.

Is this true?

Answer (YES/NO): NO